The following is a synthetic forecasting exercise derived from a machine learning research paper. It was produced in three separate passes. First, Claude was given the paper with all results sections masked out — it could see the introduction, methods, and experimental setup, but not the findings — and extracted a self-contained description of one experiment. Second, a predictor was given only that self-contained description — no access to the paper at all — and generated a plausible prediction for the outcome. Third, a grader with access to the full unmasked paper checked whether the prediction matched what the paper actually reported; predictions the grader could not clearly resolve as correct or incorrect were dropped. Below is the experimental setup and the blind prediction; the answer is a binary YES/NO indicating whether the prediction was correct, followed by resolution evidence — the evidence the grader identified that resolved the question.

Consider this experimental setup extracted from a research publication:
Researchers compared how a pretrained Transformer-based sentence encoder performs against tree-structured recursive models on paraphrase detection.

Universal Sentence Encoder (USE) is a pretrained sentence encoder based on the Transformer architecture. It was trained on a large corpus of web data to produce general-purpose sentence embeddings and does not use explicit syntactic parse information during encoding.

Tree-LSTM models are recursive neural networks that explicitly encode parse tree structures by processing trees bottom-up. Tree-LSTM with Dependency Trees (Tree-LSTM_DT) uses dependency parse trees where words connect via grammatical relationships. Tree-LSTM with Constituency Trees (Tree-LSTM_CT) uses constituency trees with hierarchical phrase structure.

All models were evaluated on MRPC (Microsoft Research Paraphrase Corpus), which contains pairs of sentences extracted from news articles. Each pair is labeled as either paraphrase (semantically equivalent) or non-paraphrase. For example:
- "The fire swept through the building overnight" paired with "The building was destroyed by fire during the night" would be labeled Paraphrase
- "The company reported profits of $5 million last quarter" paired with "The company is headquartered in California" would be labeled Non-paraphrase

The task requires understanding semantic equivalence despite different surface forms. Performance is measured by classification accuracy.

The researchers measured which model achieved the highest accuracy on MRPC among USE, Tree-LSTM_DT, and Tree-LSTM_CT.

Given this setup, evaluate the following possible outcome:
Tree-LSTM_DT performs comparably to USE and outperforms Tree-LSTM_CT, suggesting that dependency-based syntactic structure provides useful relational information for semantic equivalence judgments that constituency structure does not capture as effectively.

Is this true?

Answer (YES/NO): NO